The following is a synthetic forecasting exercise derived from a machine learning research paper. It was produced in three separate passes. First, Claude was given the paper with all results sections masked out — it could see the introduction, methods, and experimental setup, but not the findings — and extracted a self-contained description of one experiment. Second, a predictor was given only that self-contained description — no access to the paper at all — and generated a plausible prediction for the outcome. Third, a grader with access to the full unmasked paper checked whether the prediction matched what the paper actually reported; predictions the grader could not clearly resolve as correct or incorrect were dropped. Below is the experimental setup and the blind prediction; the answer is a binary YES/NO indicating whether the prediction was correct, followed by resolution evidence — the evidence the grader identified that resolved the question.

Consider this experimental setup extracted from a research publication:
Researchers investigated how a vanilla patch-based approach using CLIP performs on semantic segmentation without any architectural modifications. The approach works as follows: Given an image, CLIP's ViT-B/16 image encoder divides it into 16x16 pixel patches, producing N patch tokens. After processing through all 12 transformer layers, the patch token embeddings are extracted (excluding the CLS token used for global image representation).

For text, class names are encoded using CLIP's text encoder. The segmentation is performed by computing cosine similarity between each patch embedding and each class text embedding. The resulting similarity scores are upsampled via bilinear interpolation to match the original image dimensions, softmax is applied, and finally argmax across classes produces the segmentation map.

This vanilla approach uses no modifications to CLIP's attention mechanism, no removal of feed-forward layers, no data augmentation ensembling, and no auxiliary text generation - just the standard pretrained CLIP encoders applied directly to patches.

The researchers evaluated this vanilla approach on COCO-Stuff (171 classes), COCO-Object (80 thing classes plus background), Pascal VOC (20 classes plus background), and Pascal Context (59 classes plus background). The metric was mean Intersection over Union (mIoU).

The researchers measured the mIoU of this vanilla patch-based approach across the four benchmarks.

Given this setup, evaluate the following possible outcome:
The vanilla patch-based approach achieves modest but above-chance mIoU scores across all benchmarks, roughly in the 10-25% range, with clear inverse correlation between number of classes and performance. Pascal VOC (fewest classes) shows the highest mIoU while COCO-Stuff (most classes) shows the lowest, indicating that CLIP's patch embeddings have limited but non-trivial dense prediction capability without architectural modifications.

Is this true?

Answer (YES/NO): NO